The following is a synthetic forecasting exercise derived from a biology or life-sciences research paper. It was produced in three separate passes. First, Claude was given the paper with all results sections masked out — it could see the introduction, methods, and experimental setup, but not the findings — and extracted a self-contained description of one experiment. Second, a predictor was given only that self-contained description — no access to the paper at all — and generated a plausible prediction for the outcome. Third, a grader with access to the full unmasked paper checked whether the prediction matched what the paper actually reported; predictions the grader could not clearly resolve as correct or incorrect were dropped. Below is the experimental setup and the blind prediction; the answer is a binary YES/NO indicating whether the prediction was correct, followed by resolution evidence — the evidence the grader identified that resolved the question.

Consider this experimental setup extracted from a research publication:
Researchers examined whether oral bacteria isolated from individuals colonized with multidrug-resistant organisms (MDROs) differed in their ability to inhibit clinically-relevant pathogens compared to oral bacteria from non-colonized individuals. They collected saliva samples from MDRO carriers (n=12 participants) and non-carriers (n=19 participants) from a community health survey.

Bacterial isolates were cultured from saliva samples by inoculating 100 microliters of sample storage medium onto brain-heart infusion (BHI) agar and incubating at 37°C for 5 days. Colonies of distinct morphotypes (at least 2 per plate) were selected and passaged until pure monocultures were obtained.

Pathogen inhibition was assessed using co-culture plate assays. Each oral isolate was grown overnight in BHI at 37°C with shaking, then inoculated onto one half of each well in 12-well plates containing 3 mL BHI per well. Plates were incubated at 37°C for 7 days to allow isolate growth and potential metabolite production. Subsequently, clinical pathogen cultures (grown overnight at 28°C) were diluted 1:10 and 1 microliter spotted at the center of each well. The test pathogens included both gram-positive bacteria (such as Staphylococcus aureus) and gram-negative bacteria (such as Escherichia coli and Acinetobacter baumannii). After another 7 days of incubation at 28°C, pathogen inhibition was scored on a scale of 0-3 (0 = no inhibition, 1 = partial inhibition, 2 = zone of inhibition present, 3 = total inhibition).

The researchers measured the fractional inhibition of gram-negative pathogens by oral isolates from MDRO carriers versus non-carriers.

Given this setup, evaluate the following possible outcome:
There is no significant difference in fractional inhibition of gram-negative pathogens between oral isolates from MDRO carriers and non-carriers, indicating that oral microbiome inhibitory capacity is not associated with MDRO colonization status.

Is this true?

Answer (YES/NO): NO